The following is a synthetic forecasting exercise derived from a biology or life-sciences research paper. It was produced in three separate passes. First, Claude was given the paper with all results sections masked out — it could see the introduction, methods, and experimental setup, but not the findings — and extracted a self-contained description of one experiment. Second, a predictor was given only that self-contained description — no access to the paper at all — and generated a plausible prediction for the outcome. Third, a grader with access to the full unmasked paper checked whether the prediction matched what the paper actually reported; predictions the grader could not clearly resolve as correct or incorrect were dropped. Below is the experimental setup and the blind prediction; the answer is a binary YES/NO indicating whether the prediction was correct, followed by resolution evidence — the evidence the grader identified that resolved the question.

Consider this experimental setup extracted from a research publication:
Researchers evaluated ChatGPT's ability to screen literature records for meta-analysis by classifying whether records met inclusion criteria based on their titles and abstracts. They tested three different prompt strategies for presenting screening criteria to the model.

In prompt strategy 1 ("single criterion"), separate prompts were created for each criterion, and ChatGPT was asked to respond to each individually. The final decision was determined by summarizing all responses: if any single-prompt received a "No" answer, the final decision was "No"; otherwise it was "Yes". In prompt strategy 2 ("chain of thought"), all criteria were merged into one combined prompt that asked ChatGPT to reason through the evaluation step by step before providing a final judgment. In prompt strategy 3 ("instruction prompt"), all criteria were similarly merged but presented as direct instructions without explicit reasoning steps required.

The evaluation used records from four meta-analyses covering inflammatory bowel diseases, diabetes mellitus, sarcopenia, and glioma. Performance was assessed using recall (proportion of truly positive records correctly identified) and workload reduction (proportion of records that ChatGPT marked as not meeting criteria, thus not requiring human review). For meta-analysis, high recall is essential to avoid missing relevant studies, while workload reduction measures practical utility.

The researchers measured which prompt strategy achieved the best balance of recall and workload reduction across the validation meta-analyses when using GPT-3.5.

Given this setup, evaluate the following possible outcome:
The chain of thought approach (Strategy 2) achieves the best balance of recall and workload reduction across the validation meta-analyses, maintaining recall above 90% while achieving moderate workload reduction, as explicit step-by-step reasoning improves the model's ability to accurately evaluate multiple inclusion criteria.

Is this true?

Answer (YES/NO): NO